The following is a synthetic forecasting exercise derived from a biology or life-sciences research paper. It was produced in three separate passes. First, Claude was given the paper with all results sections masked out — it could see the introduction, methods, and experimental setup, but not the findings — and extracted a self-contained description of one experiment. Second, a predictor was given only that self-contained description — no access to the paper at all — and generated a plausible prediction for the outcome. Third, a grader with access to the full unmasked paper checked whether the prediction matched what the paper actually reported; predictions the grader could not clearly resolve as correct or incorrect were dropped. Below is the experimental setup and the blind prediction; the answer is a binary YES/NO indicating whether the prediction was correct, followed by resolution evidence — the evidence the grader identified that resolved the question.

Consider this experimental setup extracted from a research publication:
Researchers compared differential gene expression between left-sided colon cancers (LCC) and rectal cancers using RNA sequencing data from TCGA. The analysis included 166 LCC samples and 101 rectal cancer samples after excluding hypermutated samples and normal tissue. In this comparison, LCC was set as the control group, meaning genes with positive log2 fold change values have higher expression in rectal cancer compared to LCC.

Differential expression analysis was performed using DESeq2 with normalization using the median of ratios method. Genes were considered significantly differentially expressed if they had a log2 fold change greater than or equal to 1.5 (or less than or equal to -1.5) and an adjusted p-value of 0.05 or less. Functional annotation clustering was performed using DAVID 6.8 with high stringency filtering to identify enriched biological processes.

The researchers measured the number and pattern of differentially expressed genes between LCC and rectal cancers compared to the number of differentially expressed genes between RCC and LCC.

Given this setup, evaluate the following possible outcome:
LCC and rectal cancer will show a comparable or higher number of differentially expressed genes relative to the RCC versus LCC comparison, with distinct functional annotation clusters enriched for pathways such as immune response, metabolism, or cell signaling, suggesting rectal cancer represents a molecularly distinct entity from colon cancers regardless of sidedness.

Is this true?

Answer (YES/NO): NO